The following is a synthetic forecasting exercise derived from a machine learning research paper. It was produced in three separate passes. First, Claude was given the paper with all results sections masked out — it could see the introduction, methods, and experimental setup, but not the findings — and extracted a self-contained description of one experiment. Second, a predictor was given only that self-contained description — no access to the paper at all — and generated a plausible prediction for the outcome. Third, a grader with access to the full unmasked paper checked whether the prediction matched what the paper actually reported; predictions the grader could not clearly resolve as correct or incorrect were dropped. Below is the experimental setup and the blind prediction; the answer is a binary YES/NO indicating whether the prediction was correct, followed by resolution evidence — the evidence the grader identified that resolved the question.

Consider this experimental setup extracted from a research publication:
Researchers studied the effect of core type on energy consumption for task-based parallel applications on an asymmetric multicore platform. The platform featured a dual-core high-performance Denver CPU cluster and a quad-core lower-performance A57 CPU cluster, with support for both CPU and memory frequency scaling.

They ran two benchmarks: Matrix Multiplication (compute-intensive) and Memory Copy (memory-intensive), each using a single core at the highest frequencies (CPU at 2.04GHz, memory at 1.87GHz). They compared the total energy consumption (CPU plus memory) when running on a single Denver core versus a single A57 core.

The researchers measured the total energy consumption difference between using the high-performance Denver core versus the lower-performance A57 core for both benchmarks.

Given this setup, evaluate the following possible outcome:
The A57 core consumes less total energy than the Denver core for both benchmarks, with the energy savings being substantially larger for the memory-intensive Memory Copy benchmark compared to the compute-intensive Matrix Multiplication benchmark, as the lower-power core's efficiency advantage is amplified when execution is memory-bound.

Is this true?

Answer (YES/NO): NO